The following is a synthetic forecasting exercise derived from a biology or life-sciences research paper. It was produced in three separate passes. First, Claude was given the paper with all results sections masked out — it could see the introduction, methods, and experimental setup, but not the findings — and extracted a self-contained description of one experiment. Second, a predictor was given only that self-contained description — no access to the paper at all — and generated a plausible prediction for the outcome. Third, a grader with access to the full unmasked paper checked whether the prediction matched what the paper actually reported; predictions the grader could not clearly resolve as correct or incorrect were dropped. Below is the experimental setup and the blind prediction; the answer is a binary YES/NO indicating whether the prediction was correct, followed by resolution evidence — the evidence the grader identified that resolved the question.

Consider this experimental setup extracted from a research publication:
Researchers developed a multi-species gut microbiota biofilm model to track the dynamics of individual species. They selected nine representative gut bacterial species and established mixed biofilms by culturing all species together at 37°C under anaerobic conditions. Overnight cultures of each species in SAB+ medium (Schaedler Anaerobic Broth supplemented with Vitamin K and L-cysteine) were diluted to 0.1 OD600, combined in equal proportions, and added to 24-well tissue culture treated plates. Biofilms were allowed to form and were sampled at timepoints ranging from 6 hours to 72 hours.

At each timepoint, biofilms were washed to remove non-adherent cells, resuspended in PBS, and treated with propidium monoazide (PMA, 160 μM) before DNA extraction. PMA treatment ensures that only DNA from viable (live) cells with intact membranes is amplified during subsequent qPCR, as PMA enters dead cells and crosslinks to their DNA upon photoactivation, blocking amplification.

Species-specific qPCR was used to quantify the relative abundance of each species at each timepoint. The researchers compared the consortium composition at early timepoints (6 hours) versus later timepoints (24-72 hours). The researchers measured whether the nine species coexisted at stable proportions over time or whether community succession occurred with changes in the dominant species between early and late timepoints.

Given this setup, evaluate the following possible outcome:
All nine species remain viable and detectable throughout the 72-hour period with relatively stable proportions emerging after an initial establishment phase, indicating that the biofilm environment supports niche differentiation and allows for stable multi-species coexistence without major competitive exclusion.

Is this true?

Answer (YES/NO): NO